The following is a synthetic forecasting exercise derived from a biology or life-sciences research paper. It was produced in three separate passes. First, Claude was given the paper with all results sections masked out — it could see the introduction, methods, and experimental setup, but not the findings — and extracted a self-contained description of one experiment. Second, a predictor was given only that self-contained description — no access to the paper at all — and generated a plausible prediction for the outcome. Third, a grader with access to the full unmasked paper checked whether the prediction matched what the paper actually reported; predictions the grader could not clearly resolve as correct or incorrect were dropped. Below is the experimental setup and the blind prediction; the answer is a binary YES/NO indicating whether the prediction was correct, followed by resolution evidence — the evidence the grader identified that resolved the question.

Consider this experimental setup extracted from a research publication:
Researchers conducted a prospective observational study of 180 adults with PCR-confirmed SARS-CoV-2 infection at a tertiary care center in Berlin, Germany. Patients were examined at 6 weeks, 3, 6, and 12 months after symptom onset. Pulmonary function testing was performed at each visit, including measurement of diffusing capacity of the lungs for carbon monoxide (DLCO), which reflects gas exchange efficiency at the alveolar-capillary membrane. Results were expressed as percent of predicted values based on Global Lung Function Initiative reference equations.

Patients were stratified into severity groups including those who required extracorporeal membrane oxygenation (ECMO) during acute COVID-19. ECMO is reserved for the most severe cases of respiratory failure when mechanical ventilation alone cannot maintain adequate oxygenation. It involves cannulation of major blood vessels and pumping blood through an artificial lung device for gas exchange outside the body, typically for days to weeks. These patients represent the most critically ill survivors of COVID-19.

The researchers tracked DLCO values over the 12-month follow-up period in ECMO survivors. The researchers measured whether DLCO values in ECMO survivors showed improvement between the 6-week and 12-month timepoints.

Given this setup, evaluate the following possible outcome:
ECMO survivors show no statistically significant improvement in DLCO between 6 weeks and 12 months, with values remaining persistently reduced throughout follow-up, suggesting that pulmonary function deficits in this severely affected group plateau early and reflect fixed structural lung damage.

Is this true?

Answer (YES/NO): YES